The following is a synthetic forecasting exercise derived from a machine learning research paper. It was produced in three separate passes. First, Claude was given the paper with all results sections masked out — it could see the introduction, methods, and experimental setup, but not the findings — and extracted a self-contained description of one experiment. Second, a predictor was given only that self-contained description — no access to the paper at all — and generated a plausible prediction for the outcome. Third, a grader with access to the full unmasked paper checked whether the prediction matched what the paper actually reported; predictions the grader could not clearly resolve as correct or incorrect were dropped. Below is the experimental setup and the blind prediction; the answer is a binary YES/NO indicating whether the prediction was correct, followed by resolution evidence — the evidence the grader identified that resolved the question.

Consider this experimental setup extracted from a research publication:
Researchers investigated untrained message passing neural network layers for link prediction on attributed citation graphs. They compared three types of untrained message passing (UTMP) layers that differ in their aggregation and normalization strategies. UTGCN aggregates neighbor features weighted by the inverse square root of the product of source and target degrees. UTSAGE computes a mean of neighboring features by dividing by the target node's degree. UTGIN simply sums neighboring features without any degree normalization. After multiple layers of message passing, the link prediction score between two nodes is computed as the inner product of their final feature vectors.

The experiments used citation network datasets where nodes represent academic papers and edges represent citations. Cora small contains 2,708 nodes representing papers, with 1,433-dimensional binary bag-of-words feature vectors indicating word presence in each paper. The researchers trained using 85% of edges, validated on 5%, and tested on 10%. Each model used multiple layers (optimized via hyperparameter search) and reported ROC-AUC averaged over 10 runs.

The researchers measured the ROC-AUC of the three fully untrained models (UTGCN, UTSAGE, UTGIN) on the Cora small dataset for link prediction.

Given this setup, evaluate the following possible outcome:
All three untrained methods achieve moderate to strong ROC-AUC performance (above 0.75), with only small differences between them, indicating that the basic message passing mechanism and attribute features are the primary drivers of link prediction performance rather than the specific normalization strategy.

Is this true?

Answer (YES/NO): NO